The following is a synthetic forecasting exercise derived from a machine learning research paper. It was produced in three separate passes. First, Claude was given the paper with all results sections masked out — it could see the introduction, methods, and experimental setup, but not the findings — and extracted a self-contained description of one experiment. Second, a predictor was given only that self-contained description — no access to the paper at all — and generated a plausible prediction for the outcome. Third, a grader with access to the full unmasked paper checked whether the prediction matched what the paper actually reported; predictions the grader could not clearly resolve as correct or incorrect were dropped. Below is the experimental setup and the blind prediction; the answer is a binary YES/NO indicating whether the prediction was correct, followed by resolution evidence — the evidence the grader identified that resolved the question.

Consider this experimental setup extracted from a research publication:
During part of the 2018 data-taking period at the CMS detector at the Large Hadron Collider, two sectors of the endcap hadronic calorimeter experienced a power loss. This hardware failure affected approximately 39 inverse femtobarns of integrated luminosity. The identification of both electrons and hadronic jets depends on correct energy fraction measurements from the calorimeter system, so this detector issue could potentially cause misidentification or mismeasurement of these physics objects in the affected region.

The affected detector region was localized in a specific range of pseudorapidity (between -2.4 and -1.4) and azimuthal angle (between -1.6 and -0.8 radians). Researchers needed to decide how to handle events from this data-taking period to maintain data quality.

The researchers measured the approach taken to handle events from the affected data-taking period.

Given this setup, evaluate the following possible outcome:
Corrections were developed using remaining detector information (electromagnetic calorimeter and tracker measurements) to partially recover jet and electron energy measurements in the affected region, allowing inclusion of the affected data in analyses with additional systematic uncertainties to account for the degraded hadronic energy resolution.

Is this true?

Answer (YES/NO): NO